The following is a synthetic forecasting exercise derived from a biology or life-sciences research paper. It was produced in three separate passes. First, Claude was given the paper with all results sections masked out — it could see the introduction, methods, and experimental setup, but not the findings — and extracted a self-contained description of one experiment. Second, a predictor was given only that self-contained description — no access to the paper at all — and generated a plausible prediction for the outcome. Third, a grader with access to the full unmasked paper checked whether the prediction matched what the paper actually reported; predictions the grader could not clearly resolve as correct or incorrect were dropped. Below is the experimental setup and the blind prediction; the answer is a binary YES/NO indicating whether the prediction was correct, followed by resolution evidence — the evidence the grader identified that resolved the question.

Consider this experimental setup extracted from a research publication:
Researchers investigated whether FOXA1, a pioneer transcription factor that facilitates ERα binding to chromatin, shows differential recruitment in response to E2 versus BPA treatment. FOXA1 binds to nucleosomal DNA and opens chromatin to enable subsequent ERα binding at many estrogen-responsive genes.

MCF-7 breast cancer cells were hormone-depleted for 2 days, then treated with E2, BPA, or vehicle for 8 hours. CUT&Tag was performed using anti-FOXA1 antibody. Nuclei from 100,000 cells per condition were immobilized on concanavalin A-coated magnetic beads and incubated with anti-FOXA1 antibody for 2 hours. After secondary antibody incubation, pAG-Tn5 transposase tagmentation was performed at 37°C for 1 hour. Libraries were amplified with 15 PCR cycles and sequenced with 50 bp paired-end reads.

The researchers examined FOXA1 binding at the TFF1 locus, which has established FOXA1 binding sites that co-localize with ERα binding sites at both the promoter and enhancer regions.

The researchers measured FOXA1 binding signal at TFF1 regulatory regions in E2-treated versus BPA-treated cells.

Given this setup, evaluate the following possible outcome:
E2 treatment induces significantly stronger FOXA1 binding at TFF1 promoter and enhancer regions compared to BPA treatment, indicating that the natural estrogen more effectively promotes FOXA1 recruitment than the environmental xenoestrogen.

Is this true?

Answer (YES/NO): NO